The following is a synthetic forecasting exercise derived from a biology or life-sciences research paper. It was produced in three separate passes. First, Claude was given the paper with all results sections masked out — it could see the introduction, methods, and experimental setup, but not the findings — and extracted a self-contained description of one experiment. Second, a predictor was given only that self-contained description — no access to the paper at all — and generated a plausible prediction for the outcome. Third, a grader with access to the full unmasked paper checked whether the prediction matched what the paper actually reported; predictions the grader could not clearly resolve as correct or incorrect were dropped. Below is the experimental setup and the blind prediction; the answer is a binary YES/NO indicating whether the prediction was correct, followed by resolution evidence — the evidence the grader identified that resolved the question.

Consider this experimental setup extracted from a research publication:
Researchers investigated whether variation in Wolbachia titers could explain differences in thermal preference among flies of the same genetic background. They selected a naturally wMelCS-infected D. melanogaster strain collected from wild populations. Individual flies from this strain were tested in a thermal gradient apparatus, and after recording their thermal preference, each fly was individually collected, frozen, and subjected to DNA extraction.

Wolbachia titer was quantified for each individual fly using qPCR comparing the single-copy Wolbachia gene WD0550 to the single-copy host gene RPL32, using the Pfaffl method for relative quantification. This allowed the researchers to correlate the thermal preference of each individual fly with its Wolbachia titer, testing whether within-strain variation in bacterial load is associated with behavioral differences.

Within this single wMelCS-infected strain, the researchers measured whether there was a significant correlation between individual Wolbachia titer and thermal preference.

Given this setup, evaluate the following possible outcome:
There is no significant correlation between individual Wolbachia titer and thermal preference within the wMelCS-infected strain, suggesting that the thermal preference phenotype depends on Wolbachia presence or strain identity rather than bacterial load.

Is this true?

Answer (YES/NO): NO